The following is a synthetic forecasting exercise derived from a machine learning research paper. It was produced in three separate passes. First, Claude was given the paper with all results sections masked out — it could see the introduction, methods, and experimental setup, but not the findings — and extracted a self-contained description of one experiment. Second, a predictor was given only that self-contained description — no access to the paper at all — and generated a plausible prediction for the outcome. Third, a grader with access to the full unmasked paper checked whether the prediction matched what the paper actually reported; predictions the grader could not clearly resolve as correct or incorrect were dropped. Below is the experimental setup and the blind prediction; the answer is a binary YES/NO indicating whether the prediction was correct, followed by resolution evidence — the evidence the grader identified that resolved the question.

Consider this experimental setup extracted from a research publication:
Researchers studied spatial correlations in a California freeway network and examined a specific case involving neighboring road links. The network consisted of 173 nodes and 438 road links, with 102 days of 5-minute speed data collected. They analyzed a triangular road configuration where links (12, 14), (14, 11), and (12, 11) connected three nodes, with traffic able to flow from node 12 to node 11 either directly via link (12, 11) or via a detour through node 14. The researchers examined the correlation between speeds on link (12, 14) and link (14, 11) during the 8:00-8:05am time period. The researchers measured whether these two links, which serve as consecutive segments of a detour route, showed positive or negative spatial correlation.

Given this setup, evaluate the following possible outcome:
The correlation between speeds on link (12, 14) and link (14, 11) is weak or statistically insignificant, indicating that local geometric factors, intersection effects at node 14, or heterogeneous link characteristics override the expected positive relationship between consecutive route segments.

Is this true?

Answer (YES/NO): NO